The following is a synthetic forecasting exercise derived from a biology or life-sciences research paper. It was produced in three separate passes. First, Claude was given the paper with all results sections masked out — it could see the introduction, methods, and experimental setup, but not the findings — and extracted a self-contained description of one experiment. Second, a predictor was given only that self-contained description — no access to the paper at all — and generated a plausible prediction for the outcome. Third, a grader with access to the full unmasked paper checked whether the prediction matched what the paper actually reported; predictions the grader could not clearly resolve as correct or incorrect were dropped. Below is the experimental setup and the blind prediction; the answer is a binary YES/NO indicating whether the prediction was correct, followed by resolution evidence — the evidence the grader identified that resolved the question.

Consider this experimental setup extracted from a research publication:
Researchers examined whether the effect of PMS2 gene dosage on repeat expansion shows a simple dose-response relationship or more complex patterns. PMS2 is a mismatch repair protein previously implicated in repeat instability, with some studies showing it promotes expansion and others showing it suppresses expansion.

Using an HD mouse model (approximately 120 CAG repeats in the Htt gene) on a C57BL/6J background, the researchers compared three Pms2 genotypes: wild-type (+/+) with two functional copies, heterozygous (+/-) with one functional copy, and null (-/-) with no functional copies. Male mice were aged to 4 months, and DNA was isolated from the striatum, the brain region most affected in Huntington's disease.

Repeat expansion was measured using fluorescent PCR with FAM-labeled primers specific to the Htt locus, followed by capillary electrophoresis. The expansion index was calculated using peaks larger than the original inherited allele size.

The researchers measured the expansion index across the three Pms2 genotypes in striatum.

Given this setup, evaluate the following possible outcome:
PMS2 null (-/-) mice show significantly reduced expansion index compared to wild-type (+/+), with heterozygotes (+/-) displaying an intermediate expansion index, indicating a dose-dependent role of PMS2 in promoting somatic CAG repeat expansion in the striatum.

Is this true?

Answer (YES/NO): NO